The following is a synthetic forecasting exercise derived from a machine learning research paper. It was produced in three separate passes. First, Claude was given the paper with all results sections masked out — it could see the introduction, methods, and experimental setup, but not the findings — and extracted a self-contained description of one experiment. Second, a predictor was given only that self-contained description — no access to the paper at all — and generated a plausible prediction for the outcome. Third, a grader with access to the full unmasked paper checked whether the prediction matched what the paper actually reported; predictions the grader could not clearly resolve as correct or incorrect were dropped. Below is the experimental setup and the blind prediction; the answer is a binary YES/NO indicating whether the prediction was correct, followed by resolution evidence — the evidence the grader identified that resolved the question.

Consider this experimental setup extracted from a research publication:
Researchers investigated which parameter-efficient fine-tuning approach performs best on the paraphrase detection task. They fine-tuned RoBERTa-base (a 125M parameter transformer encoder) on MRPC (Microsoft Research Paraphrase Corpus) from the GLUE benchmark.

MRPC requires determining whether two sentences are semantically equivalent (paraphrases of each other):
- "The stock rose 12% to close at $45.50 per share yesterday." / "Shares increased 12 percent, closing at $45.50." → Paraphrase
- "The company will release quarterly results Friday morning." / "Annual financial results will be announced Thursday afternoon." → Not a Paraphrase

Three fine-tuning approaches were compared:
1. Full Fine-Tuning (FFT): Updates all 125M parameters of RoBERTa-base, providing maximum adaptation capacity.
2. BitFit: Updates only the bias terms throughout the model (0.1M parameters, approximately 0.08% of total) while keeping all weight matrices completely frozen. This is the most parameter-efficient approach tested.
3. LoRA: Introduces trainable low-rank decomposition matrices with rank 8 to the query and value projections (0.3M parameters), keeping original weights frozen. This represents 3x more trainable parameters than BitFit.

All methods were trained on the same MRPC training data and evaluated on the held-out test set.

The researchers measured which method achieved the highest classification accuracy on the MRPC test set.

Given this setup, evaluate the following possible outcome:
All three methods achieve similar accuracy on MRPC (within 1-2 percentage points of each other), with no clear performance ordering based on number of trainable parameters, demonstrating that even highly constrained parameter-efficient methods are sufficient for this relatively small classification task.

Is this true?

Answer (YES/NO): NO